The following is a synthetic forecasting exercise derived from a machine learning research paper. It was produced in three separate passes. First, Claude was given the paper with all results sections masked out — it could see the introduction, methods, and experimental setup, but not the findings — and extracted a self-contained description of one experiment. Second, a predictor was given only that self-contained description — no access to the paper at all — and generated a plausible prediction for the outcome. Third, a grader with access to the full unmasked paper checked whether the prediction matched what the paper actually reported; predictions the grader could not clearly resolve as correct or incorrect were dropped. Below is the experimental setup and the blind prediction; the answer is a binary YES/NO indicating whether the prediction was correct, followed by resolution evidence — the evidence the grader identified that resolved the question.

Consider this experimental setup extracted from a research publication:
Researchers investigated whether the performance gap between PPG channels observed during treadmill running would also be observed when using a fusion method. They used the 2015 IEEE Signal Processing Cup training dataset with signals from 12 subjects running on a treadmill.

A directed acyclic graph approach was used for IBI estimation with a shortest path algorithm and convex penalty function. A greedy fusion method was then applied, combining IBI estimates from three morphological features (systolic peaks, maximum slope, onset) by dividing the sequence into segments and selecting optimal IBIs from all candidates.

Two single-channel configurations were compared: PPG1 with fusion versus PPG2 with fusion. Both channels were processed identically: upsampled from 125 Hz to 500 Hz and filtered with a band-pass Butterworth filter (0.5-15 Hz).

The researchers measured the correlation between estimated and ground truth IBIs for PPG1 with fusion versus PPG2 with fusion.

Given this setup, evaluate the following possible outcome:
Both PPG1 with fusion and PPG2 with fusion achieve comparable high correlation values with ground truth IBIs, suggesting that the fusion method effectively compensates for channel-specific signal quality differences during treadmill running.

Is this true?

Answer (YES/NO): YES